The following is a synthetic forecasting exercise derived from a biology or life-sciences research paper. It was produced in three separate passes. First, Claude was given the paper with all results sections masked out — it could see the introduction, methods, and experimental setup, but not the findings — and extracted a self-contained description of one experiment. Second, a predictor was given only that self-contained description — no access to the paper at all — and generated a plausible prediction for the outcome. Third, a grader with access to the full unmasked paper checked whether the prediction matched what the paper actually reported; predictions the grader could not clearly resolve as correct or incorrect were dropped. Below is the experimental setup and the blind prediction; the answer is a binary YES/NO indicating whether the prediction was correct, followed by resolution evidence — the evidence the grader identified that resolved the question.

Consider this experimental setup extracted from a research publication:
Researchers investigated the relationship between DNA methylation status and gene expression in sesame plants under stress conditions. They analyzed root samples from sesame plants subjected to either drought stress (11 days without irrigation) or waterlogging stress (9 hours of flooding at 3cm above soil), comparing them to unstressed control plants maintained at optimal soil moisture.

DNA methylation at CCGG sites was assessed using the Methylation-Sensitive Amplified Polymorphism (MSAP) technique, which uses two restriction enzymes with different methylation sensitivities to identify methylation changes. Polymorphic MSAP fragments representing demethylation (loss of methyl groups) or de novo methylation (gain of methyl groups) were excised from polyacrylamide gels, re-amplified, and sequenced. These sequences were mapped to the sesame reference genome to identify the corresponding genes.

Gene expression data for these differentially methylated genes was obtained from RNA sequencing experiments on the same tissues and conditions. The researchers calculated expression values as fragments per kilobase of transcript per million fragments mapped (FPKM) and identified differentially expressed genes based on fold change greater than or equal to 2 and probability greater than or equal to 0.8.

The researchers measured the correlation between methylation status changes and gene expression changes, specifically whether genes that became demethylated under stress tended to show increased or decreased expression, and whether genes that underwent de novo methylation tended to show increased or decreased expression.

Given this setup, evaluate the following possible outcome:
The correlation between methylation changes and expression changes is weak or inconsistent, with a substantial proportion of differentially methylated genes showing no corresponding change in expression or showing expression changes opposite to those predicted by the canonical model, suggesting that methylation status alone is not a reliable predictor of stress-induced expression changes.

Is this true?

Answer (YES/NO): NO